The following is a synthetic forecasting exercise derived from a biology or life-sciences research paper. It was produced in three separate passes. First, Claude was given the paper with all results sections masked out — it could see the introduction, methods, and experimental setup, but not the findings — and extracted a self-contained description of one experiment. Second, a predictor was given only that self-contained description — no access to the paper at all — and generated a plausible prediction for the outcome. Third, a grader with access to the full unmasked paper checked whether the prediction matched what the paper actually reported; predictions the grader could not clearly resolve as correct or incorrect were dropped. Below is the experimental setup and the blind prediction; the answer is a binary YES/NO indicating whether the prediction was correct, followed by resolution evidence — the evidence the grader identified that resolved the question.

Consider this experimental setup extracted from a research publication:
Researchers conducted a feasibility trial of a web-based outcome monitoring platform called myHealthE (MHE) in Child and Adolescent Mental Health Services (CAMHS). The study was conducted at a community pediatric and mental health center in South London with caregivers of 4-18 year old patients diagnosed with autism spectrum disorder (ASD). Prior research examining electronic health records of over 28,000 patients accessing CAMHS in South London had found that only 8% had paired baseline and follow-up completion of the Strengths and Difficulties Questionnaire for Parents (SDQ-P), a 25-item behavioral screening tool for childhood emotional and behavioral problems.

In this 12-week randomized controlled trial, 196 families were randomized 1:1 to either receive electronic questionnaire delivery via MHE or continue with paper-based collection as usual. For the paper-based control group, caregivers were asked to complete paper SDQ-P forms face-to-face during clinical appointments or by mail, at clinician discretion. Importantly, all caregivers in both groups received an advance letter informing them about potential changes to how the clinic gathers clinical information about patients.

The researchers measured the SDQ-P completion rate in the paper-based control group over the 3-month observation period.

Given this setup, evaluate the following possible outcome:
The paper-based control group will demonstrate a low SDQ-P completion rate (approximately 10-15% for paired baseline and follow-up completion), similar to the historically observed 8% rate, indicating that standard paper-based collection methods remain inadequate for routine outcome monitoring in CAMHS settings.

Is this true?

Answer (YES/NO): NO